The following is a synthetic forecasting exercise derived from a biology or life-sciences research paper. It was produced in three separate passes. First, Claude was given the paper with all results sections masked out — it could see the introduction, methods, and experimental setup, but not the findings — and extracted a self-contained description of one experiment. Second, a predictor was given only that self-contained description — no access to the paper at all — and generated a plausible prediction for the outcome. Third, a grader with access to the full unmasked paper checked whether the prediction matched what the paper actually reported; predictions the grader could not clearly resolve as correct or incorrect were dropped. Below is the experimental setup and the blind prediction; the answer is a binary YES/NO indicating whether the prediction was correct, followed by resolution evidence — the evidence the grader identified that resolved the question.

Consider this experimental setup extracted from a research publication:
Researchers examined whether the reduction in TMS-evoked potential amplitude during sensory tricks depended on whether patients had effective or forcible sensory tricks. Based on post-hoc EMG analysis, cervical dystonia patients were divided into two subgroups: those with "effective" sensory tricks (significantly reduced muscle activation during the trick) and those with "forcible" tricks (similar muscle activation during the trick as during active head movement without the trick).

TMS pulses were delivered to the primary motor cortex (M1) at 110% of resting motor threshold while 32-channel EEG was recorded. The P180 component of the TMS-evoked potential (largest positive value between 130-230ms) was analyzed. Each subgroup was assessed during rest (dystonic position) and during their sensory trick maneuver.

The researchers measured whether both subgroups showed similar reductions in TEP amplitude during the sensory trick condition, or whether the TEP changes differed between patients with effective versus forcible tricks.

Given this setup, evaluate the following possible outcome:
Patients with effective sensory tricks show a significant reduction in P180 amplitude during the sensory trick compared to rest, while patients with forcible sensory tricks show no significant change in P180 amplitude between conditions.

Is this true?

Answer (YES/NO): YES